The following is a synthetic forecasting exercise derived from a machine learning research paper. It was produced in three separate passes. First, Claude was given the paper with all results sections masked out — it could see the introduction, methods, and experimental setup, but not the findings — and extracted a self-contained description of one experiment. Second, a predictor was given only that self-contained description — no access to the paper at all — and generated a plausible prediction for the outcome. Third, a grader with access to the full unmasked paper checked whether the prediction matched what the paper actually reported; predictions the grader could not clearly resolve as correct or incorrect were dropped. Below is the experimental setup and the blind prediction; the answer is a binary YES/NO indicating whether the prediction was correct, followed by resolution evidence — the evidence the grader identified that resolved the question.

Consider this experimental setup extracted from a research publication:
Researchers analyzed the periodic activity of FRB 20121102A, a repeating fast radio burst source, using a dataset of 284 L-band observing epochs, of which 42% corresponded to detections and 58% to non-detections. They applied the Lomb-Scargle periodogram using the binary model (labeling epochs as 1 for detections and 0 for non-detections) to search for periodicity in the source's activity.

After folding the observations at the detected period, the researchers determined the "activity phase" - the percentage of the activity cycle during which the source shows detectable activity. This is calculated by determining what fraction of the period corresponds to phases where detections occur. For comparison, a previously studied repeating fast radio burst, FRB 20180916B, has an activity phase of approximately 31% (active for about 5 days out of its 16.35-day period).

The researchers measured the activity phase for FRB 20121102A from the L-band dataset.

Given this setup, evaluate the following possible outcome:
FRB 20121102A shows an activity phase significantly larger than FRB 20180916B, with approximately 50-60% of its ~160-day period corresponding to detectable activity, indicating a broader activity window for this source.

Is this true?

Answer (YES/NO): YES